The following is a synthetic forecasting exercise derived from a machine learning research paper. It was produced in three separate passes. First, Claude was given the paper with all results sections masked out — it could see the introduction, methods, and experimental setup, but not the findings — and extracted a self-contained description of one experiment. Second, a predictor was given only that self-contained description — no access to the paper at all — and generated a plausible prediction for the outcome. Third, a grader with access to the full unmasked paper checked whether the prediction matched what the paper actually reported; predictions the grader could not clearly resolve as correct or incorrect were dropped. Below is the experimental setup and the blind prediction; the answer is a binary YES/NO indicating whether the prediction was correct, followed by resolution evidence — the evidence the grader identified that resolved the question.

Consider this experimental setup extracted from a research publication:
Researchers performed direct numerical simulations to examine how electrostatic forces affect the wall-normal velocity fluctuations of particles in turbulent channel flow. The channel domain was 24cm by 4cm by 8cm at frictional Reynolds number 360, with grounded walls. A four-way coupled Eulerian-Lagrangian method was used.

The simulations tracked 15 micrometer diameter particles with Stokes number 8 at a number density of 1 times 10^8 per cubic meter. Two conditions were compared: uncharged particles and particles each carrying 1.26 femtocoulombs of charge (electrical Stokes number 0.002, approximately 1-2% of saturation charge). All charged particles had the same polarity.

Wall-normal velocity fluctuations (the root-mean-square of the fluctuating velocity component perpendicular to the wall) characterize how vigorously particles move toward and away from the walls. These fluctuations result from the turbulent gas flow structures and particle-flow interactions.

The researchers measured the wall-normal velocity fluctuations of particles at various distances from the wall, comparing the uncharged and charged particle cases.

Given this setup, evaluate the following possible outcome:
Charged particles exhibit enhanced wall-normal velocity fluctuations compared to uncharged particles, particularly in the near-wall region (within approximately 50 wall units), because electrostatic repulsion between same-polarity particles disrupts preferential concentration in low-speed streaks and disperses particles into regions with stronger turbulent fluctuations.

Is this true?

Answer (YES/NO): NO